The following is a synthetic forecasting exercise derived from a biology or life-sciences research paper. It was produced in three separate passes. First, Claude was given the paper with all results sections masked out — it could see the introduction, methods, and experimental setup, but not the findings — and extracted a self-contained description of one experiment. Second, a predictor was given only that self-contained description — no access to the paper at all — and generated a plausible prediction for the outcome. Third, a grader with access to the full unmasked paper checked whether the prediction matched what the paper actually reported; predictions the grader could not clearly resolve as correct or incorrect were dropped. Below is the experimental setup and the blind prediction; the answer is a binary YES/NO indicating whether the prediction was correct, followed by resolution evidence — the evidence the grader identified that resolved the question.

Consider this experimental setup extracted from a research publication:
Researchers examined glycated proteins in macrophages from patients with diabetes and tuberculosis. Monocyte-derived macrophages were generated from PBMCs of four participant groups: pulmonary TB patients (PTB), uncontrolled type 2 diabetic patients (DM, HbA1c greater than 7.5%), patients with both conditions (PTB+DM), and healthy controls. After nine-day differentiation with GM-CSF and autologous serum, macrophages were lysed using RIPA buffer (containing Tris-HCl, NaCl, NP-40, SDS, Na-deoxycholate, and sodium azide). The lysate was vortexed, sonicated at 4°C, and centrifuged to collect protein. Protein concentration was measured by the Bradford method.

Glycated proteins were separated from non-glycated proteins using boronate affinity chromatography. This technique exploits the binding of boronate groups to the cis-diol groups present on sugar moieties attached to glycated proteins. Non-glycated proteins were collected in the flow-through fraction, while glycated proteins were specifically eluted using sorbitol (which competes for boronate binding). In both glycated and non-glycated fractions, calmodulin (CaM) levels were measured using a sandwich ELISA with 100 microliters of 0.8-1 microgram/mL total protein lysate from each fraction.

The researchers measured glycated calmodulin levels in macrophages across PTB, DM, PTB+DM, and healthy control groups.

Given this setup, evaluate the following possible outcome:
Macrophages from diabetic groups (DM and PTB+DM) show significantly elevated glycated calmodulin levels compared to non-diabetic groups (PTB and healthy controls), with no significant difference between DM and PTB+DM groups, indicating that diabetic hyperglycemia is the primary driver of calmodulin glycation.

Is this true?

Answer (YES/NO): YES